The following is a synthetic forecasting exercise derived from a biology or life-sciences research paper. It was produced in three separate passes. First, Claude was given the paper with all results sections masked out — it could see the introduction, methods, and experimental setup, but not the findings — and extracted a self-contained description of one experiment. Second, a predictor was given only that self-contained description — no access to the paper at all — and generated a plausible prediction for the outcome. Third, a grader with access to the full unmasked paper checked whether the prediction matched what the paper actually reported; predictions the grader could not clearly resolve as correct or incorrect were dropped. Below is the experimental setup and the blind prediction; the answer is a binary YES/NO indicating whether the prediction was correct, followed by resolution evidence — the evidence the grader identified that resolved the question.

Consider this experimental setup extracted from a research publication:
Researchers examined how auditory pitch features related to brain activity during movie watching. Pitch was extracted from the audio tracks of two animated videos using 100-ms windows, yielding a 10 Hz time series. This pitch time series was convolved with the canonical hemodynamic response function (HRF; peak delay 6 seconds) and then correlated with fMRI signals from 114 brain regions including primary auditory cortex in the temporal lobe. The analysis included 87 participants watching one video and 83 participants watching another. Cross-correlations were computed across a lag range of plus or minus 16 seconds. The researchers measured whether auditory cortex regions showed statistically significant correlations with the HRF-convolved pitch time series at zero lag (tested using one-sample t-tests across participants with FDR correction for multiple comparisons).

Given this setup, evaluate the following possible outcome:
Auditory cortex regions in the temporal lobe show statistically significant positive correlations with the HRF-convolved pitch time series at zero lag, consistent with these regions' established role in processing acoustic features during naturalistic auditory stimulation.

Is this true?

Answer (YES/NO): YES